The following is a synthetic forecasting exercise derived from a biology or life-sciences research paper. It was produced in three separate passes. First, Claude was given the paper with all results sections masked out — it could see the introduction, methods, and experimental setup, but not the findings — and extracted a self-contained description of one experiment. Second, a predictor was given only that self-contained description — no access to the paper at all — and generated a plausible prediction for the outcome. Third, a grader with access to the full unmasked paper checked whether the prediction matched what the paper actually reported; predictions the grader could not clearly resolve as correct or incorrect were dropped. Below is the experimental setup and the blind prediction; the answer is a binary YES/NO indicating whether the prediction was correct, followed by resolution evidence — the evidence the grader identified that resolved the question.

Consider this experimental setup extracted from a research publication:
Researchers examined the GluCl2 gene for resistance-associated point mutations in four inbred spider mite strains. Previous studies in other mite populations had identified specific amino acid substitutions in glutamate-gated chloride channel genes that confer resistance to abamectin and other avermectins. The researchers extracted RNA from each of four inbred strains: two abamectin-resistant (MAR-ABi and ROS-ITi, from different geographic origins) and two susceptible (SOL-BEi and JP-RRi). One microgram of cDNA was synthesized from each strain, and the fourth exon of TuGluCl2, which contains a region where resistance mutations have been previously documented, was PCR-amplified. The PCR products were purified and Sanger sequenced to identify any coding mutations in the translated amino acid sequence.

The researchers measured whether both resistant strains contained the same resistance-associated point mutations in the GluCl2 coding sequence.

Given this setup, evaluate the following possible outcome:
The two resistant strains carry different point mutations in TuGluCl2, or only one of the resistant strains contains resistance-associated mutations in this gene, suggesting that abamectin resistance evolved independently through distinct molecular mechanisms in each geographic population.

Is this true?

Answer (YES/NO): NO